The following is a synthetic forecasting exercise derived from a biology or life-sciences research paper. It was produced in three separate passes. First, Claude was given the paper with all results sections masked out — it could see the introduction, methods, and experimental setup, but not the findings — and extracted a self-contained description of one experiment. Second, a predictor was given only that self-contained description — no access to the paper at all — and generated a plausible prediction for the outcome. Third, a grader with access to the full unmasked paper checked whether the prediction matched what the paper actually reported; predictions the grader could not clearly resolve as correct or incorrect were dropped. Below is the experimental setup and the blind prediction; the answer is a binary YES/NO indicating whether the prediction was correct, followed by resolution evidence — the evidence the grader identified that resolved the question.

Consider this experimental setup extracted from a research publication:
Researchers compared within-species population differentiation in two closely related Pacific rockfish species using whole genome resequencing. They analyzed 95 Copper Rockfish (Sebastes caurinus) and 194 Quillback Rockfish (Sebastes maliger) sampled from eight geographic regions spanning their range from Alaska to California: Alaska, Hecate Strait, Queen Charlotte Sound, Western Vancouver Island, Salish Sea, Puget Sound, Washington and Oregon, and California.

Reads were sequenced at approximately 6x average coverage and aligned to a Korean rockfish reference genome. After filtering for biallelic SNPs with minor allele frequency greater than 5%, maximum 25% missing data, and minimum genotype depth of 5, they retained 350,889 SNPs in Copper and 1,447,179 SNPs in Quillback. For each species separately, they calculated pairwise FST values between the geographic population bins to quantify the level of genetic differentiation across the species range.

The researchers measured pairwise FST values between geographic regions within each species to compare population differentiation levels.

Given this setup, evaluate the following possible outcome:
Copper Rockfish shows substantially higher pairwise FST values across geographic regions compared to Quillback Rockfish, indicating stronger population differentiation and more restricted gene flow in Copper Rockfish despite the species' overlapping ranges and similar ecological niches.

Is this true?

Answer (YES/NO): YES